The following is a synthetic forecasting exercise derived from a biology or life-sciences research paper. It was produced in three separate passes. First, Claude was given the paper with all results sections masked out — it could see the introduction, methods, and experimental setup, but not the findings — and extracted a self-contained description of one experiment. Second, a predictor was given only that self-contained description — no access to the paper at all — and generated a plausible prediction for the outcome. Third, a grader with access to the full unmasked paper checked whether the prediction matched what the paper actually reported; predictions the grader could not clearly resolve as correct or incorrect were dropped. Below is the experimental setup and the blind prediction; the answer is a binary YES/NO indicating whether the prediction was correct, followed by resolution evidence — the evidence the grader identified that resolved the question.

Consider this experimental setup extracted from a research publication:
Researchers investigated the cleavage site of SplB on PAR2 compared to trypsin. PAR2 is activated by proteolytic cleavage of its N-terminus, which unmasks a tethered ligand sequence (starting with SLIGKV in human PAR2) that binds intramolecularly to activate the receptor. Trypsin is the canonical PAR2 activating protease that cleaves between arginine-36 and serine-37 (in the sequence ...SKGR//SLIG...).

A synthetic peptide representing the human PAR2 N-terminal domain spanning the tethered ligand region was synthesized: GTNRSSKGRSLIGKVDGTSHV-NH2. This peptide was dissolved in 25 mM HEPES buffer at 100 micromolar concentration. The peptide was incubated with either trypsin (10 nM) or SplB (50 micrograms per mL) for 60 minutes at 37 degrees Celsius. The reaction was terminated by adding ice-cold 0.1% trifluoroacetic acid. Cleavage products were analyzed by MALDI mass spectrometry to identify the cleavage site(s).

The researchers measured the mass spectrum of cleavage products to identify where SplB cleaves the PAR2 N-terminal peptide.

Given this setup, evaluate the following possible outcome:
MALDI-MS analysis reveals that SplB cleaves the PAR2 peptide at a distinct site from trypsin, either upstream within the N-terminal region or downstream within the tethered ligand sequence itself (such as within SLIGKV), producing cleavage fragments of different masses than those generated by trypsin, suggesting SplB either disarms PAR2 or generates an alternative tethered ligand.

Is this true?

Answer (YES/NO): NO